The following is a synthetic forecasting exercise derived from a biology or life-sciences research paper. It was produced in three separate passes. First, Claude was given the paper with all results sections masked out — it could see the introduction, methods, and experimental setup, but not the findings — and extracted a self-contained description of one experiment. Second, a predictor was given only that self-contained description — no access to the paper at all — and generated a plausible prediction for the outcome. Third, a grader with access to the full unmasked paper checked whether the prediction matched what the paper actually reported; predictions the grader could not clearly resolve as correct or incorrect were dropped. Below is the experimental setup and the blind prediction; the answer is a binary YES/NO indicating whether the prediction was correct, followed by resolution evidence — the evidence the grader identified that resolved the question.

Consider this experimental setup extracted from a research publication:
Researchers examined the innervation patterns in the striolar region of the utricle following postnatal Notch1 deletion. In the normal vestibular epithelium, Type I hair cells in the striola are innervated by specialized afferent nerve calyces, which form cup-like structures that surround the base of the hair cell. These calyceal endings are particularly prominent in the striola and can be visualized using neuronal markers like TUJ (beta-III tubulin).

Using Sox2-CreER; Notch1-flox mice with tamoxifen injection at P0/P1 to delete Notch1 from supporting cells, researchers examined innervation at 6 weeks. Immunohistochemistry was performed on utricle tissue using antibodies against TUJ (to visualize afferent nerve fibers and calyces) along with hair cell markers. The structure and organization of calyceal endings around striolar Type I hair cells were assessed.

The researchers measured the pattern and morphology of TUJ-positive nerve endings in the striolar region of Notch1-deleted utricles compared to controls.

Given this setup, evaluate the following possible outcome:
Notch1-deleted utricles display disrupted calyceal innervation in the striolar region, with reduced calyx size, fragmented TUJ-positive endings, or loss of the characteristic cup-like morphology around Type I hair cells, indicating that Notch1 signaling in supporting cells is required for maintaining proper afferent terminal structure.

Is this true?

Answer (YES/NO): YES